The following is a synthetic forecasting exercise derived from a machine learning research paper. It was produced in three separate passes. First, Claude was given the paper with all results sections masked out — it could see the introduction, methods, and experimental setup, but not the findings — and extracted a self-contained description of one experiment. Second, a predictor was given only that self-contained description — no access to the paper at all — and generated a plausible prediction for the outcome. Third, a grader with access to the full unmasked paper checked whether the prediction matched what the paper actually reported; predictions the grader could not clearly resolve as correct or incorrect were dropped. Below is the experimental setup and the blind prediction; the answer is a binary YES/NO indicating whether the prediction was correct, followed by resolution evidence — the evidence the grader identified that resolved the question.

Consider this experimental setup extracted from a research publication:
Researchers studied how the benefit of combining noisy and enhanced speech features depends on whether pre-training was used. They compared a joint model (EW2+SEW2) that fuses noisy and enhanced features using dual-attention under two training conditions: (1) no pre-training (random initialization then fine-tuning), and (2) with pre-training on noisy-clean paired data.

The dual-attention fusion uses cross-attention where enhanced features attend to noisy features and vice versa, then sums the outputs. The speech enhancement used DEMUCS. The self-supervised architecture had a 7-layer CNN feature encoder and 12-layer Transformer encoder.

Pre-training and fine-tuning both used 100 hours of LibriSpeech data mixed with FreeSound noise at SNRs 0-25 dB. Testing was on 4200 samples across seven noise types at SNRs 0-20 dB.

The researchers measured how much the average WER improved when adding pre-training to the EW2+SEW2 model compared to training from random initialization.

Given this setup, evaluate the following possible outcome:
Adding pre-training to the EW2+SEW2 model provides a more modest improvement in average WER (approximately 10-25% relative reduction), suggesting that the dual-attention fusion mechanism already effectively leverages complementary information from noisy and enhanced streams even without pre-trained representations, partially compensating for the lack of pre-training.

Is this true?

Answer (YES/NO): NO